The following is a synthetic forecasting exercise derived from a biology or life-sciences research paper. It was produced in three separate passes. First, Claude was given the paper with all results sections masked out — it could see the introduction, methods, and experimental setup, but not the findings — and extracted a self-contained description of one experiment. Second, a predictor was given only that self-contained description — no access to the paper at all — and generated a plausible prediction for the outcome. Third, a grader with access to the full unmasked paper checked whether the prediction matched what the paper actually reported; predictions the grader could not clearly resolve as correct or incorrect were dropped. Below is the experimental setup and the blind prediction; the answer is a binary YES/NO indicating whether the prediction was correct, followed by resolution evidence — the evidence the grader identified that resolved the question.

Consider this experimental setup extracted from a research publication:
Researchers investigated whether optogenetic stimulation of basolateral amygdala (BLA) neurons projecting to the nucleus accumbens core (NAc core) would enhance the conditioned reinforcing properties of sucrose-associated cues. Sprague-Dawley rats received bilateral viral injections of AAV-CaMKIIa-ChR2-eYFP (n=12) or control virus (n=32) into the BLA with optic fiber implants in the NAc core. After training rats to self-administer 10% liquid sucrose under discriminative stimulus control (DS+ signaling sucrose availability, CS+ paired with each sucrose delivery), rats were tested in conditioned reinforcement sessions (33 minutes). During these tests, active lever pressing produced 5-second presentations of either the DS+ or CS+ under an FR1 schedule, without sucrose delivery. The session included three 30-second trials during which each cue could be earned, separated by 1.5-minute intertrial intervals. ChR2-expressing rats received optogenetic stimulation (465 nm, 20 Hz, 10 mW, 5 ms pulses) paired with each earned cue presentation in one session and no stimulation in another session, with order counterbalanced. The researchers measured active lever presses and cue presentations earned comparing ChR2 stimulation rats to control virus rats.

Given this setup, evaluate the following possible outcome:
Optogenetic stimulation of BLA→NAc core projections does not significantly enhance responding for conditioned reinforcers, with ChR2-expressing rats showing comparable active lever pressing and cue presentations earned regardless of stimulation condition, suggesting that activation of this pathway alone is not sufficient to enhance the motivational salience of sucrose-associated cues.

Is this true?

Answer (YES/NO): YES